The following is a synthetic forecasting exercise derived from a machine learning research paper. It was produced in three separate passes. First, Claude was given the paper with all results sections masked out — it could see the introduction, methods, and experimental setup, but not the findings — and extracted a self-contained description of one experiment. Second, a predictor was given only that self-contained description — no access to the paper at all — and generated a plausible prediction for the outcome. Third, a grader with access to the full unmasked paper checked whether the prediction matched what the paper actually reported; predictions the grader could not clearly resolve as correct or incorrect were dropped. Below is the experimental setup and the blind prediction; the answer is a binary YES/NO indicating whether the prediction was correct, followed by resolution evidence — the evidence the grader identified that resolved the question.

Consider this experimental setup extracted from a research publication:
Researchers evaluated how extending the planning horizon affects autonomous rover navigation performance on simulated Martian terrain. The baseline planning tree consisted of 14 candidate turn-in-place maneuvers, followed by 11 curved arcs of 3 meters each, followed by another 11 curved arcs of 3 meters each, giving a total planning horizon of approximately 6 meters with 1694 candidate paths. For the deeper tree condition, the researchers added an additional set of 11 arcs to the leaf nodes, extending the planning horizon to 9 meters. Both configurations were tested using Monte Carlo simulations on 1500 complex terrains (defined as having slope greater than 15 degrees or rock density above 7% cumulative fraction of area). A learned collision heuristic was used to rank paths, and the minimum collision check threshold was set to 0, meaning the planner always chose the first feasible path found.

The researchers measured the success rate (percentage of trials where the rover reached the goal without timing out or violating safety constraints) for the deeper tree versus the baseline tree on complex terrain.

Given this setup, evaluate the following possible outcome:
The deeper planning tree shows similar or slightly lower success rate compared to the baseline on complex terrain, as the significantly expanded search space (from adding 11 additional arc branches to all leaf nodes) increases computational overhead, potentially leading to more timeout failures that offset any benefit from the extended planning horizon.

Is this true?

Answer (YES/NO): NO